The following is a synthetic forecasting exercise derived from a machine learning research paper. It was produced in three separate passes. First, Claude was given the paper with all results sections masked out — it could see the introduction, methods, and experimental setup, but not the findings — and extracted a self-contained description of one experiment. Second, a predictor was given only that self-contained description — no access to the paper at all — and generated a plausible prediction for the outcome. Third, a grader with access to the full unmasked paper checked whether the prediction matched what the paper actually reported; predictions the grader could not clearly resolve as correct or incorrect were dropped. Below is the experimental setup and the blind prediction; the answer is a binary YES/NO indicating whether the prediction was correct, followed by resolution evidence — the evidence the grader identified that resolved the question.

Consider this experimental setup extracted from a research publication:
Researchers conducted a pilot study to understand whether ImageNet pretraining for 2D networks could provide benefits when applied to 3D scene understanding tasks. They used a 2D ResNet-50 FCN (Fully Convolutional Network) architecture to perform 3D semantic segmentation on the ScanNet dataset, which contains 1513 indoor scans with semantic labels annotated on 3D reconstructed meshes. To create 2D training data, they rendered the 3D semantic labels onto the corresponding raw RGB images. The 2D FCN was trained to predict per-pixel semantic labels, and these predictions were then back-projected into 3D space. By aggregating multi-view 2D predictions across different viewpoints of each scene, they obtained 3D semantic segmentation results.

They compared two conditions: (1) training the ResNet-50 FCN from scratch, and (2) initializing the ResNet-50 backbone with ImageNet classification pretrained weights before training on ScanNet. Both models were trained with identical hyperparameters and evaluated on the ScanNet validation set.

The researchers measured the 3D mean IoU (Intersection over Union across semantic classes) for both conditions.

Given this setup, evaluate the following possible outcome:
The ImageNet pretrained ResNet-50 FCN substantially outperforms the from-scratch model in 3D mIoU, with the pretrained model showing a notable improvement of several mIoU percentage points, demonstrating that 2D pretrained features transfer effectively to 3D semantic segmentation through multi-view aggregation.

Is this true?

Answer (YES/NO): YES